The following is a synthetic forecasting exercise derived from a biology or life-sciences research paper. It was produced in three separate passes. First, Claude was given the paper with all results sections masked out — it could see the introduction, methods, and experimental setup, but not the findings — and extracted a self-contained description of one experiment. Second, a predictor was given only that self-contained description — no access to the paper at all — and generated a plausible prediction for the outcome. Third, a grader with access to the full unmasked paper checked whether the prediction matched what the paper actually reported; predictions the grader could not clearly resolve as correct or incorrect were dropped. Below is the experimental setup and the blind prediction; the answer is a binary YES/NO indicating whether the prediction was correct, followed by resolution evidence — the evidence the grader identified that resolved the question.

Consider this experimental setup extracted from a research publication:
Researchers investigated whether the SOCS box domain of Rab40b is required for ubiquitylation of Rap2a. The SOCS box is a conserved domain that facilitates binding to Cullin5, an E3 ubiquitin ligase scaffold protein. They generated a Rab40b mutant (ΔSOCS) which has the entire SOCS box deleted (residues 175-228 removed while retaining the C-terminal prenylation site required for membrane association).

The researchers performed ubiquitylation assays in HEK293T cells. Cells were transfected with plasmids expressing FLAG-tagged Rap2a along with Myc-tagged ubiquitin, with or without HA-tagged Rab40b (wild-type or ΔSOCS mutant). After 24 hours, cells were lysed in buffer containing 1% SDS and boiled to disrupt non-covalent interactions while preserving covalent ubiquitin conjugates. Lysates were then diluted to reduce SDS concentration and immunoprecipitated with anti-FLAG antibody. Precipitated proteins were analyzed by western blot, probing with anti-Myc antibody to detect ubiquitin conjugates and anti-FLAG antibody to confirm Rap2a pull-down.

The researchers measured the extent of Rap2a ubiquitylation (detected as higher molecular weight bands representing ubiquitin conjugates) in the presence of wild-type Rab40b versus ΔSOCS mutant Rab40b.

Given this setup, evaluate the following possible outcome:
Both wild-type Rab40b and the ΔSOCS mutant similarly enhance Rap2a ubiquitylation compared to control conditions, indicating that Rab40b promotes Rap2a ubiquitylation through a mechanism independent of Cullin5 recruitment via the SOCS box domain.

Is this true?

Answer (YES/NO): NO